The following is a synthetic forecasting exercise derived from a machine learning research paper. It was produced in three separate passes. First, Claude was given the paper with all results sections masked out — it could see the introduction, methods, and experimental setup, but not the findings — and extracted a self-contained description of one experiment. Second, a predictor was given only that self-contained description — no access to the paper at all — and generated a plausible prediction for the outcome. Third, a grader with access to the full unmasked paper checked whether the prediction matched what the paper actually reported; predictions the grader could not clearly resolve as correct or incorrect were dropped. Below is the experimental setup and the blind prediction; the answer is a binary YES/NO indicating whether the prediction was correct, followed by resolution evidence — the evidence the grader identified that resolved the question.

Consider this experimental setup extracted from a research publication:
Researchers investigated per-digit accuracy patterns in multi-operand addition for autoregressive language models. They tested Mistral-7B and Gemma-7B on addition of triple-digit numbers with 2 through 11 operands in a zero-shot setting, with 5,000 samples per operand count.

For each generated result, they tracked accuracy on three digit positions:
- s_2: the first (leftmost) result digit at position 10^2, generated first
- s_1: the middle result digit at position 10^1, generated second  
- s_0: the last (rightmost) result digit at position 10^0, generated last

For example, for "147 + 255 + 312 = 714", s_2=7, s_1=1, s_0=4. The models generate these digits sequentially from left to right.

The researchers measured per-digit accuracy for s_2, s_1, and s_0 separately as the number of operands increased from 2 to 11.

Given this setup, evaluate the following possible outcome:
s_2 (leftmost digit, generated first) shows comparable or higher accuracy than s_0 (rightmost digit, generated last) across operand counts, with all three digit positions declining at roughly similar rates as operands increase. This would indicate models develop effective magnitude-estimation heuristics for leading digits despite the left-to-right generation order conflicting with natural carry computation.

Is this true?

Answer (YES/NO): NO